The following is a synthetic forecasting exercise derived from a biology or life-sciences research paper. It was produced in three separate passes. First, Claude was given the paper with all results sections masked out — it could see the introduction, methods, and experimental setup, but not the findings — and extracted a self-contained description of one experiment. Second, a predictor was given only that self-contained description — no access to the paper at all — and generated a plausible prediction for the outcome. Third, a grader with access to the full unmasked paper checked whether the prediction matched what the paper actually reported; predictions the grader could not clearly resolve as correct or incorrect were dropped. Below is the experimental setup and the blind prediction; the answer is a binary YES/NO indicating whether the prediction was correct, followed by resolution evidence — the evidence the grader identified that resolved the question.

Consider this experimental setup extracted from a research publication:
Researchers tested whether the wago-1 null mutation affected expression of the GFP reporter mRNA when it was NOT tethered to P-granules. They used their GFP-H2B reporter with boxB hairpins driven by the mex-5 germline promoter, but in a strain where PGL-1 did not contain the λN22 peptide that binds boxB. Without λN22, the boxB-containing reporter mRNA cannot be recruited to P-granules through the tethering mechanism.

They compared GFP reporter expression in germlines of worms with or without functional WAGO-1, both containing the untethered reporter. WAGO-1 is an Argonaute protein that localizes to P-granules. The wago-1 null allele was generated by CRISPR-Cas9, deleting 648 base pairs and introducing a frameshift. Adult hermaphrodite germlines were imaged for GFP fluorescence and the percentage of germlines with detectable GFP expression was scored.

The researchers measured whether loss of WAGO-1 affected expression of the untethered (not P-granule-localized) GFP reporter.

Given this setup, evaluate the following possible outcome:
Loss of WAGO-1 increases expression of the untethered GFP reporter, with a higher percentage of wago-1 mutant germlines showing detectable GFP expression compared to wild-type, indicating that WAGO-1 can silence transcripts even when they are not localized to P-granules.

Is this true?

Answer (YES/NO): NO